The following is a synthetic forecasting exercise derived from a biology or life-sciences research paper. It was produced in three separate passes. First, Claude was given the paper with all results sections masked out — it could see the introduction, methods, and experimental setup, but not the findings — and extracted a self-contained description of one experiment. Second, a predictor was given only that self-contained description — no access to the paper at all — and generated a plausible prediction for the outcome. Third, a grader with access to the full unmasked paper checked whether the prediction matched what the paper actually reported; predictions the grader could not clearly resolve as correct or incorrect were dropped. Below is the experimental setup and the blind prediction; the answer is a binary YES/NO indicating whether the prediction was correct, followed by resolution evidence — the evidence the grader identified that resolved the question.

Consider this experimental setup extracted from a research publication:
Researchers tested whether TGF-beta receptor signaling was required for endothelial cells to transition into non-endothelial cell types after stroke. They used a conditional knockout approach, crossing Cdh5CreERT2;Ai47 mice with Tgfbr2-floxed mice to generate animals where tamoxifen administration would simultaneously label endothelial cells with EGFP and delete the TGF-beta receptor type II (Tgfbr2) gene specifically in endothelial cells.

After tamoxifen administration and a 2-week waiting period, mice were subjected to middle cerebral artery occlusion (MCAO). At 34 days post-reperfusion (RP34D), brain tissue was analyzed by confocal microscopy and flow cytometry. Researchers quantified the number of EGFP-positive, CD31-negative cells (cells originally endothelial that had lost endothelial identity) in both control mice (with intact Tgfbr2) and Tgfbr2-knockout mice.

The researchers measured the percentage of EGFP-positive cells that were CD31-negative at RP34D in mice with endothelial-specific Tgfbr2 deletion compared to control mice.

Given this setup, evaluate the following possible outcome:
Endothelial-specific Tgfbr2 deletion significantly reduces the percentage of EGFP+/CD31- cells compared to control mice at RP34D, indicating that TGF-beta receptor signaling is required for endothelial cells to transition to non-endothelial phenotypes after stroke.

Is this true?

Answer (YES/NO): YES